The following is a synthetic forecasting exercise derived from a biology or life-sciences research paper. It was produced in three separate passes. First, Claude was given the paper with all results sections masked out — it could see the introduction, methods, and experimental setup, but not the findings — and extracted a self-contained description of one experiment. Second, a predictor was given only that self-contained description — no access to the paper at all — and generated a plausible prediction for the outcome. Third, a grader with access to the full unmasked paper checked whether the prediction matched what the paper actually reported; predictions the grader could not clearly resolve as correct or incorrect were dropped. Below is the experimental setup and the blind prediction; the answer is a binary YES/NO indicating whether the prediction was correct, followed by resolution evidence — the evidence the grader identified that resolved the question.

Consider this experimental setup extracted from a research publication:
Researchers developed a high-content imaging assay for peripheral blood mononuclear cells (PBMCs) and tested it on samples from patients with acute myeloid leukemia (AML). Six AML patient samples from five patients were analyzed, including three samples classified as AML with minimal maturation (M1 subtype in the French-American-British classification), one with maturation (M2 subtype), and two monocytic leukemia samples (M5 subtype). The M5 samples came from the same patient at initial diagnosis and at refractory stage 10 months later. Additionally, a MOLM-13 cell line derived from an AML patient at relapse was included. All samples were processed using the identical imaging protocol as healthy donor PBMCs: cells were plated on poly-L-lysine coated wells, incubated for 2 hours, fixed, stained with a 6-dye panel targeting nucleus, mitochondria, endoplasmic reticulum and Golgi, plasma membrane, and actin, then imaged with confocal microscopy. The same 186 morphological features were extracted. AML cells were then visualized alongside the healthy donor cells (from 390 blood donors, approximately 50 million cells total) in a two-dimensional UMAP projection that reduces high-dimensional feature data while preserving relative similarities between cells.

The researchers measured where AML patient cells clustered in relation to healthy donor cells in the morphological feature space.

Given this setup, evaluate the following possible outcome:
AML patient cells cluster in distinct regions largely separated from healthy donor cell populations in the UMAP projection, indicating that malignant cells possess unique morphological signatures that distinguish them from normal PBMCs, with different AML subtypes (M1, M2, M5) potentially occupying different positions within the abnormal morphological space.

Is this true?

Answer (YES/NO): NO